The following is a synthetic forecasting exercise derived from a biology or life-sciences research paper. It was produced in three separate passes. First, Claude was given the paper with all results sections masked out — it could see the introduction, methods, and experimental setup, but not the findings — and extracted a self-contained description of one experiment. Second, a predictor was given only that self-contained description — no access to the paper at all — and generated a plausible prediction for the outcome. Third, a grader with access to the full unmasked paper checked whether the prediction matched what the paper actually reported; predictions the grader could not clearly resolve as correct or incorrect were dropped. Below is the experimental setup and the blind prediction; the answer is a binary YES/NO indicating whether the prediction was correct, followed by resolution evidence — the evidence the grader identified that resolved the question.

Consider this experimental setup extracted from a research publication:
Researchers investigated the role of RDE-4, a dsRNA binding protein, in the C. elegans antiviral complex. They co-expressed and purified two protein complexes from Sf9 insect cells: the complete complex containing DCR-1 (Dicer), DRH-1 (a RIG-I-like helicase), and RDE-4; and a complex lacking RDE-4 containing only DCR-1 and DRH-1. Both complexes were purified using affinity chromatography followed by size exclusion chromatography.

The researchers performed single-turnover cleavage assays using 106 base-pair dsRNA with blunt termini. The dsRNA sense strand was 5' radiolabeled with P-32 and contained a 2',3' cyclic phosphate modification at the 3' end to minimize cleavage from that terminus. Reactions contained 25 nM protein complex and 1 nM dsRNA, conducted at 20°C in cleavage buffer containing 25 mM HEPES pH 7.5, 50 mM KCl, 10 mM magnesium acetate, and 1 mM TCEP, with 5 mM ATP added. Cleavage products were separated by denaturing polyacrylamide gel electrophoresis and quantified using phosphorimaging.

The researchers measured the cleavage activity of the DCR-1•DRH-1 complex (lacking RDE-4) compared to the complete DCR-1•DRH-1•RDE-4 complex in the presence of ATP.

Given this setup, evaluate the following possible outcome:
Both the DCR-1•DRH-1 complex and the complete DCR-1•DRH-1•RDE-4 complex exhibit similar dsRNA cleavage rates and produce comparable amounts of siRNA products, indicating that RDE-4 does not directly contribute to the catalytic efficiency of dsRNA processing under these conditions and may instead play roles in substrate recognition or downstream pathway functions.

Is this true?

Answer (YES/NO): NO